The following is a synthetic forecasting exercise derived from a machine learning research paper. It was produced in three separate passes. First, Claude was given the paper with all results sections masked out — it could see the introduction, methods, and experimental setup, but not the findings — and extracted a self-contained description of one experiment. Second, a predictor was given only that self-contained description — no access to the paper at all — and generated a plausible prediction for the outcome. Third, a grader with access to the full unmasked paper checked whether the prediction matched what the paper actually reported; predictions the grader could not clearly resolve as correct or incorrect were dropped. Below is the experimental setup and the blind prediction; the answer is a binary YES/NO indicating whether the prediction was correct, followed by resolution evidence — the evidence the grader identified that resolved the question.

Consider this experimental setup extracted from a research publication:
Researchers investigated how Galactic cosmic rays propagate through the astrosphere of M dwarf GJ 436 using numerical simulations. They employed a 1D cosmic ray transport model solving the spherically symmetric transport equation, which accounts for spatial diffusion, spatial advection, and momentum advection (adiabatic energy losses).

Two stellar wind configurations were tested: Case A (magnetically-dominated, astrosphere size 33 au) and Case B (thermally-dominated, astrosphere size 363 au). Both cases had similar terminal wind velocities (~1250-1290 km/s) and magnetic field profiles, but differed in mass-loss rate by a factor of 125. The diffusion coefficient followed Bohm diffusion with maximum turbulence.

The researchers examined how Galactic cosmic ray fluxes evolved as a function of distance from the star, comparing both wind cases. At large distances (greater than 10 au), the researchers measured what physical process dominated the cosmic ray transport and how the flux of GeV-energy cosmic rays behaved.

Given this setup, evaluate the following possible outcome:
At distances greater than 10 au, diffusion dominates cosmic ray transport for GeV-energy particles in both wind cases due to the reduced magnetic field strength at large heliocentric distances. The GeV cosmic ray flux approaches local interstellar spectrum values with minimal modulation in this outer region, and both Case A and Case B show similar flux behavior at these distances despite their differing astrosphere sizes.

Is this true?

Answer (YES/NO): YES